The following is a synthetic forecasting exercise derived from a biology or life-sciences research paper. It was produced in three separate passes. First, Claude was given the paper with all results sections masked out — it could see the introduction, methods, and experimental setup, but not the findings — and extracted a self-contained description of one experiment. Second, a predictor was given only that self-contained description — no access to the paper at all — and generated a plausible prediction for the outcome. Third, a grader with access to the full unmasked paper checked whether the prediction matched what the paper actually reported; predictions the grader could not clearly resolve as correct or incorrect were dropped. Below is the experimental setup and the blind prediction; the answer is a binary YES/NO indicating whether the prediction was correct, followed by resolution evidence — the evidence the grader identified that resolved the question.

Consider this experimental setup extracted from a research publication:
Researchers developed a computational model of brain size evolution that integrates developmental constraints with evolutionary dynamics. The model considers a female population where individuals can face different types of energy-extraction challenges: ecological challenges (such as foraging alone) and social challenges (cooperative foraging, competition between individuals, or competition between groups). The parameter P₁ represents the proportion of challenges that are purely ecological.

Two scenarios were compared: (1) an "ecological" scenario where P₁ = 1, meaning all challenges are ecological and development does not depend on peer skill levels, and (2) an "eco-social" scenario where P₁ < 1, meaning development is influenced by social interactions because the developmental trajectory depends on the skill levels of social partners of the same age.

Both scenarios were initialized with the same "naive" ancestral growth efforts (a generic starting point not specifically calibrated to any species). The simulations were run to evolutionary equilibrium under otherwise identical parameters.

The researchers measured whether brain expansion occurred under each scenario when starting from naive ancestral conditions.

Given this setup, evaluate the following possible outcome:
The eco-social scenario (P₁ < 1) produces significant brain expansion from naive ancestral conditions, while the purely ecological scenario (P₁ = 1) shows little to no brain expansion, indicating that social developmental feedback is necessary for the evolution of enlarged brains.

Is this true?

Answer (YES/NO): NO